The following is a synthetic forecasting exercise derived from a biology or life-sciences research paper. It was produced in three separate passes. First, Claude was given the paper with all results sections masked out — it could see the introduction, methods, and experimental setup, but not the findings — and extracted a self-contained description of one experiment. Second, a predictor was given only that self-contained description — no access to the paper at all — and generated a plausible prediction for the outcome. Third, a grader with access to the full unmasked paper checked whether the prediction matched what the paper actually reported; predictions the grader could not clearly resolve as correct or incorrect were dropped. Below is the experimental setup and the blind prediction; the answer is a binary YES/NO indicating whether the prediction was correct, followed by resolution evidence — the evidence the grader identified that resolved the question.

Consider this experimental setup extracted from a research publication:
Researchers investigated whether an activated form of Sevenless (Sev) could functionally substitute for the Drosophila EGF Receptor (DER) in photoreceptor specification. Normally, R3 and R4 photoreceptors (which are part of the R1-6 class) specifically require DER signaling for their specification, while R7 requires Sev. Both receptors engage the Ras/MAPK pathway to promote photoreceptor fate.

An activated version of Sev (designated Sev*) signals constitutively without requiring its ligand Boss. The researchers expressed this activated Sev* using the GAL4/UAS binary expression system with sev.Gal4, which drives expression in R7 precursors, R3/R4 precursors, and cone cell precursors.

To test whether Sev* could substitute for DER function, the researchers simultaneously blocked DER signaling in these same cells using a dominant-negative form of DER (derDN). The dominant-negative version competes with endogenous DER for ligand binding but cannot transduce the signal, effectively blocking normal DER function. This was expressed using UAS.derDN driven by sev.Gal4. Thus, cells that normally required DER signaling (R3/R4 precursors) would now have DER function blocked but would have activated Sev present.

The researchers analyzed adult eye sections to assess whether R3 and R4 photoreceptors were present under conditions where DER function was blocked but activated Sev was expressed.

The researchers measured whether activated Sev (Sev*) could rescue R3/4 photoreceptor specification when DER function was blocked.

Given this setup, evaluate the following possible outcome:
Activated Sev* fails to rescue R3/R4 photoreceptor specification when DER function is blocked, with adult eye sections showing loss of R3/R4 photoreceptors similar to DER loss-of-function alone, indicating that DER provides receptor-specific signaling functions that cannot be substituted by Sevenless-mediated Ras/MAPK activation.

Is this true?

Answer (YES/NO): NO